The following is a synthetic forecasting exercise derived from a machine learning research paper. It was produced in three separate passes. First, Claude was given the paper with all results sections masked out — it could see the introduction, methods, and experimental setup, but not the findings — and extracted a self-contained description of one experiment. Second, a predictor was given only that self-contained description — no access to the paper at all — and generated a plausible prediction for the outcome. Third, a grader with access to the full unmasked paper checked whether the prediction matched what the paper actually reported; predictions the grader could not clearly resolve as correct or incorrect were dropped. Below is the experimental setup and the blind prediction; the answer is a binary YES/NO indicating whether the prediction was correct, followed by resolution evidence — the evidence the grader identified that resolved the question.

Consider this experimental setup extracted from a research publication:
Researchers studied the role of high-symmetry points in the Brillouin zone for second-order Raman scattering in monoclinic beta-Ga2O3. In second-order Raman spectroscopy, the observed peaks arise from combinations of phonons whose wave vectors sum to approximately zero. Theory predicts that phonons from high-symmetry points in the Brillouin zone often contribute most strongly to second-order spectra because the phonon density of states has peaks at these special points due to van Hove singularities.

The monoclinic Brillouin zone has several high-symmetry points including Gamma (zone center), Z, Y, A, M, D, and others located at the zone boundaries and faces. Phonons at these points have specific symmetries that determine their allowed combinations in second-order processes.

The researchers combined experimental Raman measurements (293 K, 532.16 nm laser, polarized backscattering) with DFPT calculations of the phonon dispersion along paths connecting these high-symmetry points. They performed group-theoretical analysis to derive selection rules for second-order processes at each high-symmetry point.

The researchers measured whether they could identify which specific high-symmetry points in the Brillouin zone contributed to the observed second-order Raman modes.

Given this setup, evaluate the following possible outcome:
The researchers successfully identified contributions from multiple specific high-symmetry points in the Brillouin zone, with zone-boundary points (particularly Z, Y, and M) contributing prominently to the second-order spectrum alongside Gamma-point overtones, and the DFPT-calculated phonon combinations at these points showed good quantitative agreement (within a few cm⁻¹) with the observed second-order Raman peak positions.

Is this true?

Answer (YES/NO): NO